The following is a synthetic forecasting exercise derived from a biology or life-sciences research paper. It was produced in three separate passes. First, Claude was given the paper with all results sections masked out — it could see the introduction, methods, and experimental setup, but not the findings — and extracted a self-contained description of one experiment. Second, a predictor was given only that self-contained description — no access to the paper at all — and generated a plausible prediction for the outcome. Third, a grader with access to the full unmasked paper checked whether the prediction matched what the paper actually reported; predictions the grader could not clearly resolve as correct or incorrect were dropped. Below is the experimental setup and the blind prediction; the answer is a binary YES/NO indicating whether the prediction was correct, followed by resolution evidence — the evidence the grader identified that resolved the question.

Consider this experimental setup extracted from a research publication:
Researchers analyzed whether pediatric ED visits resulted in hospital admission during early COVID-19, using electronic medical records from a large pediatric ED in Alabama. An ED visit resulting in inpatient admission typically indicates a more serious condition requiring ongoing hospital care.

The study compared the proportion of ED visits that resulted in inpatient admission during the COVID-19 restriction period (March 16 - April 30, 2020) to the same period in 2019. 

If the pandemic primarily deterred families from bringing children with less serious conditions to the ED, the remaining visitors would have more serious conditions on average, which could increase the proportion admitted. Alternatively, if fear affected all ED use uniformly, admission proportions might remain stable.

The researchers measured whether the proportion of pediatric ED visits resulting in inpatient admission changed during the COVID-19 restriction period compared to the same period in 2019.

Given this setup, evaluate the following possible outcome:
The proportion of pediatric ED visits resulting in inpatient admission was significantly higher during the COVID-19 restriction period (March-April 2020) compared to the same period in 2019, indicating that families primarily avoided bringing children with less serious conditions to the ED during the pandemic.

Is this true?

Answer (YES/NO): YES